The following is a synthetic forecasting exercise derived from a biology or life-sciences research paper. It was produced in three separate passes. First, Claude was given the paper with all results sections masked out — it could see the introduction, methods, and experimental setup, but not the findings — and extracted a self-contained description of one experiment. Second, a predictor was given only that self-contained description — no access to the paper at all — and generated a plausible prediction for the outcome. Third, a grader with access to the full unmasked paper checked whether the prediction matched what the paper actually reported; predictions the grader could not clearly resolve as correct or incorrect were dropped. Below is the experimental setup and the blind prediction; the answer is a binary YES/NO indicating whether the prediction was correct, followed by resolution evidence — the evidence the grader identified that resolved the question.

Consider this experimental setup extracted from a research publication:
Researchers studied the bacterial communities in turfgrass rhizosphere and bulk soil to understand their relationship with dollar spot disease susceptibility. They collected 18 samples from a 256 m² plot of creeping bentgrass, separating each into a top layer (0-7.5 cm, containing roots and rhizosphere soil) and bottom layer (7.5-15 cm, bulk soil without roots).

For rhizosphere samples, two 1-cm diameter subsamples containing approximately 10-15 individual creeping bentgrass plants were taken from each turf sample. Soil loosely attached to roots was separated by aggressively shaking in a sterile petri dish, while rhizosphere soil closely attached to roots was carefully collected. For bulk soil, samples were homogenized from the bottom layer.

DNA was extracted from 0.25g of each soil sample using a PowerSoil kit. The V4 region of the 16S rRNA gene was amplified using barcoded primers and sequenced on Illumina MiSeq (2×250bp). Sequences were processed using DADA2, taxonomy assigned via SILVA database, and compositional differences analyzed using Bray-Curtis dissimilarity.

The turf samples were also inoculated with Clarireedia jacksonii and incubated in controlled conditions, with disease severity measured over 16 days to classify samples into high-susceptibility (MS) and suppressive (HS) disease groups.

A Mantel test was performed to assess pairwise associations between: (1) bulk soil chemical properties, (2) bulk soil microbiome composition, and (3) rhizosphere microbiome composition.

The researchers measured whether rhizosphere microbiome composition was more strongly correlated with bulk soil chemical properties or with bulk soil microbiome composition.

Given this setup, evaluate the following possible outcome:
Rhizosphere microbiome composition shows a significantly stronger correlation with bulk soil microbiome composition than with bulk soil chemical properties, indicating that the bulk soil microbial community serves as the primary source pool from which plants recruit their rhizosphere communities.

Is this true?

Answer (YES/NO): NO